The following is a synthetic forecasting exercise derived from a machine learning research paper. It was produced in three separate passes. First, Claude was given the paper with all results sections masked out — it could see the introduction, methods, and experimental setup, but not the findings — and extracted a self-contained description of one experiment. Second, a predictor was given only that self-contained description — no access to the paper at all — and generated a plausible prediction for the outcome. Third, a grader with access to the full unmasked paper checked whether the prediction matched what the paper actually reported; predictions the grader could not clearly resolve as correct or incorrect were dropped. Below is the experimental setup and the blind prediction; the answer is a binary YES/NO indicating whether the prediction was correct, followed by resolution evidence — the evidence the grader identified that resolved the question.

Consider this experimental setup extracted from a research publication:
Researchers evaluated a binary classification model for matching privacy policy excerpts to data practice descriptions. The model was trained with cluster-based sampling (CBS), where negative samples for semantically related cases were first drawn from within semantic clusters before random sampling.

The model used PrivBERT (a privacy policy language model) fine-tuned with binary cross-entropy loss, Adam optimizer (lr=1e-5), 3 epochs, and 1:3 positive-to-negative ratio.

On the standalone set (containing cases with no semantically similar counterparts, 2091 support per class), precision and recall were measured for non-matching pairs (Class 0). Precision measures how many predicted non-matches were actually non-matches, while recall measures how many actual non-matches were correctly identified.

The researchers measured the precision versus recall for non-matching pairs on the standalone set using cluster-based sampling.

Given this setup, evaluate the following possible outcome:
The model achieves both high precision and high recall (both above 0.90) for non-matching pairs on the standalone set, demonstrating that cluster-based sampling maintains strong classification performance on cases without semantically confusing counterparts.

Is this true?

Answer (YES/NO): NO